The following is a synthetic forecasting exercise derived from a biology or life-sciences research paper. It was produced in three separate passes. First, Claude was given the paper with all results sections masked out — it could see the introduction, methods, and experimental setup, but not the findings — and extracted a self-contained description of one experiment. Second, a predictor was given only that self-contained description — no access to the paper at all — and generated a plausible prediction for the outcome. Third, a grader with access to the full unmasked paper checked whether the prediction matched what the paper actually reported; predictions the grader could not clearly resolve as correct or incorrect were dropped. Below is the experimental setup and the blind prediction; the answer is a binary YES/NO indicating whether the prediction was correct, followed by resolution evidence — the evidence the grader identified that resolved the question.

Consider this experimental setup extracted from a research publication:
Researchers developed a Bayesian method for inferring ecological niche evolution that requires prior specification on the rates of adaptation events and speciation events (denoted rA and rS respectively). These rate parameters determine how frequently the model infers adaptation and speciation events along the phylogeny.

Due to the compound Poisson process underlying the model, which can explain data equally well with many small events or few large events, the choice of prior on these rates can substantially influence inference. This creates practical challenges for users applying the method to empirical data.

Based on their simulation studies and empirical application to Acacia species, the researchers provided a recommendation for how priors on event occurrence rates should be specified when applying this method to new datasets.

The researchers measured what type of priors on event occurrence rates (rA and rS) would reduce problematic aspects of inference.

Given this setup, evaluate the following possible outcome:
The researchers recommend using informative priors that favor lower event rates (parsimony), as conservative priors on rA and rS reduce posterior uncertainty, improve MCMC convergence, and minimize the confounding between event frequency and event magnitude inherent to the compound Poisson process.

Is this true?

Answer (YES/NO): NO